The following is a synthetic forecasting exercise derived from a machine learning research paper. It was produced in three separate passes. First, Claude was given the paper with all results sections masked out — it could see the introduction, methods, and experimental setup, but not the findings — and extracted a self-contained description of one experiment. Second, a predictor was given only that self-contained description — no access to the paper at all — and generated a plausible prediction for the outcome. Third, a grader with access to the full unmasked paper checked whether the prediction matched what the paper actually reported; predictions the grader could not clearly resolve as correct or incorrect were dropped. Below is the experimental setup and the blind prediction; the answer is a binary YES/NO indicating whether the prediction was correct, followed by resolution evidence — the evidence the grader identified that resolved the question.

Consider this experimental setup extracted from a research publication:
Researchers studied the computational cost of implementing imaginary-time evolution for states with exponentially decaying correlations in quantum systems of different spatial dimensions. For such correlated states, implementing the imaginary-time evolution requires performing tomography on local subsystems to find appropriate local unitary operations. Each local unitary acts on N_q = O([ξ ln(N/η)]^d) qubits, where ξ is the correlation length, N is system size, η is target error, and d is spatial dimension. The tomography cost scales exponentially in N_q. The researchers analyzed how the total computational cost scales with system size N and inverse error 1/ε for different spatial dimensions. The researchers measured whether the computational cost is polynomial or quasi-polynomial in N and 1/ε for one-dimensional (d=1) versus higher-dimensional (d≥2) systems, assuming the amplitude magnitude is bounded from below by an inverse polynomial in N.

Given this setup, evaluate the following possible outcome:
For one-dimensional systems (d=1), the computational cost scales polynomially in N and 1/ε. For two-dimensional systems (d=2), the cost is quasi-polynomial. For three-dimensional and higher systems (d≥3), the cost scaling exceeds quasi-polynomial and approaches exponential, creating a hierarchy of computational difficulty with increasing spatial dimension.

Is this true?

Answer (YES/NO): NO